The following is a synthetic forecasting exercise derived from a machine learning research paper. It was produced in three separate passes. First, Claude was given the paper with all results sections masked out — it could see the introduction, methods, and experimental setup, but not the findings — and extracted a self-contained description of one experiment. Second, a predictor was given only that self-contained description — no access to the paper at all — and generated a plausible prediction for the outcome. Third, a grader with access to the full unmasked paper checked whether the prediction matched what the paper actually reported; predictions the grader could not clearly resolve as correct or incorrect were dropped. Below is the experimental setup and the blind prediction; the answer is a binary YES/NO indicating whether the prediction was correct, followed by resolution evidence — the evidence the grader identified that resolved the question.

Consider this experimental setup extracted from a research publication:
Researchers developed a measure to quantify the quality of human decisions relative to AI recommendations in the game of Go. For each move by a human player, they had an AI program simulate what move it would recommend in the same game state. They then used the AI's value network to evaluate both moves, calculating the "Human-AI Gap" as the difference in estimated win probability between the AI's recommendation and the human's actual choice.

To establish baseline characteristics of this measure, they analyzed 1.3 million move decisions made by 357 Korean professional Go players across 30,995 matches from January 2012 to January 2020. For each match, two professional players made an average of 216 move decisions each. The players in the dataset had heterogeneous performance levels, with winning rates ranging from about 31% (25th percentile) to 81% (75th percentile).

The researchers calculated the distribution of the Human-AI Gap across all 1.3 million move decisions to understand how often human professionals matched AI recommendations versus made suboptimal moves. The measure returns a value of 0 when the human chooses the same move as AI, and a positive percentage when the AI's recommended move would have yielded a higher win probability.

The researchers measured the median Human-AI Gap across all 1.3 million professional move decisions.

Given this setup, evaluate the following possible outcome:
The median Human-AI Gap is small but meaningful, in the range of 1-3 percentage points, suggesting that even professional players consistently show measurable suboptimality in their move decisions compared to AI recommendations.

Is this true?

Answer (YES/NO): YES